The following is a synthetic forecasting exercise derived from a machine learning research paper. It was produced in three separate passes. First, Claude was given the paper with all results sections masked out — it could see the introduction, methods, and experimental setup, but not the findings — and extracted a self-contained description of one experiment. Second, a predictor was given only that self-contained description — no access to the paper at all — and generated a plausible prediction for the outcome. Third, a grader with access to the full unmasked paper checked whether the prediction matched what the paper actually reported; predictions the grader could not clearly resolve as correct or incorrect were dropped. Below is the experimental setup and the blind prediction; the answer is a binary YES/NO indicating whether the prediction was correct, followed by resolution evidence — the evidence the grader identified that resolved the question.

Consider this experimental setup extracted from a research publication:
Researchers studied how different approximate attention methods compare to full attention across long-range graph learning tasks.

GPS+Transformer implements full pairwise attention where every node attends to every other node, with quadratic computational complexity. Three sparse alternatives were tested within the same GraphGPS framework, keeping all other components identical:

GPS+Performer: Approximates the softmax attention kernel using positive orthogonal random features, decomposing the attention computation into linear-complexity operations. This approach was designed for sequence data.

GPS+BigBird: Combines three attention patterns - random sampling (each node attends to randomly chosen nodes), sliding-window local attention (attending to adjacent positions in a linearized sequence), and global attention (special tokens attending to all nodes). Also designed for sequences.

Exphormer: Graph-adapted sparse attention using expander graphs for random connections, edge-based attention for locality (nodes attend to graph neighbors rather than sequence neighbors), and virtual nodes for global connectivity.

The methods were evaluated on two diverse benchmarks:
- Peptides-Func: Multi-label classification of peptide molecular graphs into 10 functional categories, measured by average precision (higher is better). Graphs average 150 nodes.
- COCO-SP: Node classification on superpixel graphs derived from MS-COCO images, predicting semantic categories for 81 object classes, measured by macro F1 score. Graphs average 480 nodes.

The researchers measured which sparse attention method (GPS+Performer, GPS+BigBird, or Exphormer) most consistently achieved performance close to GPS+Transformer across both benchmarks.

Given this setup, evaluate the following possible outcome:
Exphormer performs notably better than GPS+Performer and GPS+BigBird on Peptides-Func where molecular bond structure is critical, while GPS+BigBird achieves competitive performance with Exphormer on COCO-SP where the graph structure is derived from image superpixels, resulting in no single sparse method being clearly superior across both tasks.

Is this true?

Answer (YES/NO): NO